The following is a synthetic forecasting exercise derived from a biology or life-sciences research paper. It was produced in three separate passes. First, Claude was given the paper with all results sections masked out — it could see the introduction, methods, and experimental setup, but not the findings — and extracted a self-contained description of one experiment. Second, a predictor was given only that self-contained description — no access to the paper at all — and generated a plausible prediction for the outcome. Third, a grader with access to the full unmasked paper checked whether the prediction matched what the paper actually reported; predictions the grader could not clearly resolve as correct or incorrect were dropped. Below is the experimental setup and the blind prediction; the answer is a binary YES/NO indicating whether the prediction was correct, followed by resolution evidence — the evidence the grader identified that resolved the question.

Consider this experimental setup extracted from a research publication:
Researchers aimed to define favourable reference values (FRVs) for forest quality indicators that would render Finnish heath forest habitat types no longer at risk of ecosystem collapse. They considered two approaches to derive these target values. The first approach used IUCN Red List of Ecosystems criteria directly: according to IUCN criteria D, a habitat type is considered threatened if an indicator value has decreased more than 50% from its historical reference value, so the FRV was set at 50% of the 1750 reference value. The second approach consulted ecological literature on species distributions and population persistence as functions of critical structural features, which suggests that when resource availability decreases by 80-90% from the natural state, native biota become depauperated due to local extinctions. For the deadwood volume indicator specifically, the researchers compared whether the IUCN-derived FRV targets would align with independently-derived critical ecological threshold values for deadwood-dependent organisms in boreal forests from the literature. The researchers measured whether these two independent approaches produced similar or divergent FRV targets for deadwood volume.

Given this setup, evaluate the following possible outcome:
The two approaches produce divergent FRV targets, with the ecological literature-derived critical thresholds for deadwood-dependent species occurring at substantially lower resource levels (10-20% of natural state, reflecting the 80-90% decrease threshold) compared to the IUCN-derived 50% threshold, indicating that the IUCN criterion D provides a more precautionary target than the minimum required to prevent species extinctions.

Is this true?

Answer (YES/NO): NO